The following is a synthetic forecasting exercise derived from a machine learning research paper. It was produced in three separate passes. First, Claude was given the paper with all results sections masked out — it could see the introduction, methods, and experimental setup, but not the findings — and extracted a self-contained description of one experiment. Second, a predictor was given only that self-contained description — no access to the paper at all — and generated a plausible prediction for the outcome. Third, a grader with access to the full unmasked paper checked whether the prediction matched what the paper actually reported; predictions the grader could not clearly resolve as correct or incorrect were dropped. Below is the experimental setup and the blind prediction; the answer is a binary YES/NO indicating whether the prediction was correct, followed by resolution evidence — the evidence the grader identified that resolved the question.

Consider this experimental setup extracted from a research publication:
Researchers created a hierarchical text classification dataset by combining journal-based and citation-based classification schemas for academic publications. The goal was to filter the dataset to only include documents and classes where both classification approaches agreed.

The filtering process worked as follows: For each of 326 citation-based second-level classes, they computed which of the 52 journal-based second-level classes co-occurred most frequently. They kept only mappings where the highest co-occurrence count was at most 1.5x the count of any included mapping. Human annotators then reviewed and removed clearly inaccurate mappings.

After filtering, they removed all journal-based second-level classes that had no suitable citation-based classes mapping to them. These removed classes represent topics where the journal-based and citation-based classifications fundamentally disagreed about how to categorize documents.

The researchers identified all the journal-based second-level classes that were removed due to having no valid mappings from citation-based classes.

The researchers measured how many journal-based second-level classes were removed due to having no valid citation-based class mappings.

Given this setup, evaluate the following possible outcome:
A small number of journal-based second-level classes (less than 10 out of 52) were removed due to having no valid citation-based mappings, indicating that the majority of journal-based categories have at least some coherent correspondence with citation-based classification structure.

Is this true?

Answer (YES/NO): YES